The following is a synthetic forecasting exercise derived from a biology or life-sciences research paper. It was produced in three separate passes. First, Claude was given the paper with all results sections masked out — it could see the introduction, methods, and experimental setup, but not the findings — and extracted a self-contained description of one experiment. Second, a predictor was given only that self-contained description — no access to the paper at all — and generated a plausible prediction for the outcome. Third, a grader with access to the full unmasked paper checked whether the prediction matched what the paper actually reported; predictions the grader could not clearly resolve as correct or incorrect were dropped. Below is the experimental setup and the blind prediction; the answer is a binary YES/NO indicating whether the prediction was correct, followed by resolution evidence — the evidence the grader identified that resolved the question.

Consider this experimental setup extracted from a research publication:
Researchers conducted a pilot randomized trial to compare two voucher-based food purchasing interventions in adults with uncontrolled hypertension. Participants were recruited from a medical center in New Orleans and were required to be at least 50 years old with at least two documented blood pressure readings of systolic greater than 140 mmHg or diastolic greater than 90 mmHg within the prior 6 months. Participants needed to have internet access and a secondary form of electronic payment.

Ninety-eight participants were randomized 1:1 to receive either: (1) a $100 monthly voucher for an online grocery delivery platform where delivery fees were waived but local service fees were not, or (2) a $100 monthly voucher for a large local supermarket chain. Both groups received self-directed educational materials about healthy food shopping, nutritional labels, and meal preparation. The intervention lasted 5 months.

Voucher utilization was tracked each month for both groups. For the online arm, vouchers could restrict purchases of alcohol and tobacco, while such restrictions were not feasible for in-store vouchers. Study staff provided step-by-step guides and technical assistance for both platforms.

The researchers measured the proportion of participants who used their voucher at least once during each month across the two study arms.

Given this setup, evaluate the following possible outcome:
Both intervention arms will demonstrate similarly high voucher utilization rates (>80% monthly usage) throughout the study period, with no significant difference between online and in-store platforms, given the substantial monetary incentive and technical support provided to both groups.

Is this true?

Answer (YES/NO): NO